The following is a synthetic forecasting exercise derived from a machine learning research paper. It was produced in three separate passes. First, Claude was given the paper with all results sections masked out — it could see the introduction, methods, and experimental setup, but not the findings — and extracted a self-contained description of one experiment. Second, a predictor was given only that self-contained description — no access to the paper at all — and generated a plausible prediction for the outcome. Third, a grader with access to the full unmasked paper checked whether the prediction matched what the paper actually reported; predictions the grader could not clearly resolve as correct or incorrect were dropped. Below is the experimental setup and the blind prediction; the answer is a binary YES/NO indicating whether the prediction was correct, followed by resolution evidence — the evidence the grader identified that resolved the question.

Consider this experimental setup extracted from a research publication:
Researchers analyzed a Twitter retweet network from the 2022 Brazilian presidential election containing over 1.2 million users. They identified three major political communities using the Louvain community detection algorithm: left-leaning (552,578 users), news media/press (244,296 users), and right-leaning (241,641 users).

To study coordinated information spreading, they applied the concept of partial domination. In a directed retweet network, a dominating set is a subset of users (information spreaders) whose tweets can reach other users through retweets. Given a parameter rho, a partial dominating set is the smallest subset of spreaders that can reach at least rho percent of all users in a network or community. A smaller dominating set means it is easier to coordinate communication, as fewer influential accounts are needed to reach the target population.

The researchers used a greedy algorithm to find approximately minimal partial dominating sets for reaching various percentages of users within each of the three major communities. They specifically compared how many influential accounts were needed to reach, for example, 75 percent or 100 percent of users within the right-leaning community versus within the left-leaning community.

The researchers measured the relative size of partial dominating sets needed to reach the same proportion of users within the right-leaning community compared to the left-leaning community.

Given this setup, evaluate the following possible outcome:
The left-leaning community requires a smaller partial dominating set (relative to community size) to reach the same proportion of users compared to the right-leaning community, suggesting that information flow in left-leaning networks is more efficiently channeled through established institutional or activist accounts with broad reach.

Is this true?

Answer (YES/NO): NO